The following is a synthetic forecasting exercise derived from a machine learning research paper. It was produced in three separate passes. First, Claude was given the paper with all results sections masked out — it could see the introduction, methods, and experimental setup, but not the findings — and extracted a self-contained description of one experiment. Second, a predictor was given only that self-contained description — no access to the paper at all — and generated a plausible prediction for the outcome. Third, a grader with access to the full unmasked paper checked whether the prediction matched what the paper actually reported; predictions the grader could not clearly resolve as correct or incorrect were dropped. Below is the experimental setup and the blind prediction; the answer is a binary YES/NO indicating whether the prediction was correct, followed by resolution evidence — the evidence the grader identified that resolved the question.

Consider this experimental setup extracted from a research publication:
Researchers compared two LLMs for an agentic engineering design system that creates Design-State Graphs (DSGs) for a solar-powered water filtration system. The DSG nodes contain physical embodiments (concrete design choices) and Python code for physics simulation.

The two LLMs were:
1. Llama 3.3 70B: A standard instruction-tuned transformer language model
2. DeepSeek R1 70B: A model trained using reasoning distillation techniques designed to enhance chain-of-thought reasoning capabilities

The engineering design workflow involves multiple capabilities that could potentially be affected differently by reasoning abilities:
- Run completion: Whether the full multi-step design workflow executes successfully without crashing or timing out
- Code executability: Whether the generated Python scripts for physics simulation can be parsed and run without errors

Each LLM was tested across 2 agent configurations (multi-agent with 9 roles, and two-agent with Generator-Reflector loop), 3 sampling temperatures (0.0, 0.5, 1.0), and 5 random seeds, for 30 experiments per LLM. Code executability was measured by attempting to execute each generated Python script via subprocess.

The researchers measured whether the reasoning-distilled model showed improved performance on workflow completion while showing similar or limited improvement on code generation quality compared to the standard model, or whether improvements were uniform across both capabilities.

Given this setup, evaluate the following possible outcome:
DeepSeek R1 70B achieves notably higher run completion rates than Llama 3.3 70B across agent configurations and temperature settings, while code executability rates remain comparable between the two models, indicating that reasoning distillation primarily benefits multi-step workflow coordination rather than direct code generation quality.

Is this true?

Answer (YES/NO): NO